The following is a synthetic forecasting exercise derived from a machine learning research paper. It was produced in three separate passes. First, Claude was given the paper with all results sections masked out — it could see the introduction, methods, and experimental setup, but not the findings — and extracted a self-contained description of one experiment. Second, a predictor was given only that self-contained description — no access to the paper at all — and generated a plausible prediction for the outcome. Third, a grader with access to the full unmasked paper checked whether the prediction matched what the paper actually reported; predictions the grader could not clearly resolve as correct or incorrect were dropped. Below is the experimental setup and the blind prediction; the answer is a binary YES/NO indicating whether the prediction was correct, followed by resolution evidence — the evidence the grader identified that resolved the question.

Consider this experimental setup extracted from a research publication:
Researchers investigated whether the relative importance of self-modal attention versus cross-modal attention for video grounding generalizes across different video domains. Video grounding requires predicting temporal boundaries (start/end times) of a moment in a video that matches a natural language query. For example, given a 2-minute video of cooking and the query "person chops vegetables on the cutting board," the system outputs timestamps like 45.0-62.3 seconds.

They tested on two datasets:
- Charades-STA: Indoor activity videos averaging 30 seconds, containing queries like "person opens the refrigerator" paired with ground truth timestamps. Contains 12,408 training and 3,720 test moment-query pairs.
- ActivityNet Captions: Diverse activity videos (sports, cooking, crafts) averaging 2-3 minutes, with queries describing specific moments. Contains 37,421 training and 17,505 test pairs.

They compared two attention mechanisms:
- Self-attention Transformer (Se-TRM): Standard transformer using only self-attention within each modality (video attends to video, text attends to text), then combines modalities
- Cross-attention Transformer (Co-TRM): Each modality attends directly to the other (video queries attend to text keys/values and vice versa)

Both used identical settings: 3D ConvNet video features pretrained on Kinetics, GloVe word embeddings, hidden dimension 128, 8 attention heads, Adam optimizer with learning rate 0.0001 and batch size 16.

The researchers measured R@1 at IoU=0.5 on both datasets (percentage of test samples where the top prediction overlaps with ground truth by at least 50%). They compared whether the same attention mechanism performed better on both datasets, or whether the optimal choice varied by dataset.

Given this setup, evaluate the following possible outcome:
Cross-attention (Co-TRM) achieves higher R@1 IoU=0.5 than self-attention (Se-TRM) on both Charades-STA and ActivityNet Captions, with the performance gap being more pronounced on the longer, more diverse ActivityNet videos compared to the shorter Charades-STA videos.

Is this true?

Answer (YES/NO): NO